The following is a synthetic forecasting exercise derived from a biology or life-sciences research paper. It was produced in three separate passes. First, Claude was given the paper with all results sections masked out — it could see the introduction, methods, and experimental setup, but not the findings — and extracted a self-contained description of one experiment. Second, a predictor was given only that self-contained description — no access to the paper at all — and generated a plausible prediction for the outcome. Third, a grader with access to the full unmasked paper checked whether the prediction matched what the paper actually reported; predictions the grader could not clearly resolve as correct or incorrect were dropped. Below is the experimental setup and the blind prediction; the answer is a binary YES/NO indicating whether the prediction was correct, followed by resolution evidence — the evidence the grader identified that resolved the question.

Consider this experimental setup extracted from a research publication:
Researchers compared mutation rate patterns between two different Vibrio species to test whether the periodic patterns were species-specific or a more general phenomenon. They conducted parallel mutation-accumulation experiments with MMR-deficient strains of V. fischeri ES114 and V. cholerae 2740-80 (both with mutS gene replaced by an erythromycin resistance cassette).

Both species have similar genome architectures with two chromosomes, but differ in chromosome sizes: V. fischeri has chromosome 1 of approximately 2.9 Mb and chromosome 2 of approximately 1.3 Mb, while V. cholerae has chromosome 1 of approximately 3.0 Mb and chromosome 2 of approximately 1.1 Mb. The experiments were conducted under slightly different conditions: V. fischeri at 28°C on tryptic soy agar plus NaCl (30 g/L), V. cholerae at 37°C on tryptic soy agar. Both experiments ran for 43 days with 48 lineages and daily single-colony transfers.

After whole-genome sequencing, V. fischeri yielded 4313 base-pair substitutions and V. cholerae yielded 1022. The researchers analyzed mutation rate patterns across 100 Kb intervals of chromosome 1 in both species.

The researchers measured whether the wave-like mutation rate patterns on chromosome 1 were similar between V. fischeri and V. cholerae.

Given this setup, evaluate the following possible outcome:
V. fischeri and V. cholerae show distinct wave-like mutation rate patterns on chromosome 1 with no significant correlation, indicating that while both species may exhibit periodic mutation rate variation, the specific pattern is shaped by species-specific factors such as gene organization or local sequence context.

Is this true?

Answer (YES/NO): NO